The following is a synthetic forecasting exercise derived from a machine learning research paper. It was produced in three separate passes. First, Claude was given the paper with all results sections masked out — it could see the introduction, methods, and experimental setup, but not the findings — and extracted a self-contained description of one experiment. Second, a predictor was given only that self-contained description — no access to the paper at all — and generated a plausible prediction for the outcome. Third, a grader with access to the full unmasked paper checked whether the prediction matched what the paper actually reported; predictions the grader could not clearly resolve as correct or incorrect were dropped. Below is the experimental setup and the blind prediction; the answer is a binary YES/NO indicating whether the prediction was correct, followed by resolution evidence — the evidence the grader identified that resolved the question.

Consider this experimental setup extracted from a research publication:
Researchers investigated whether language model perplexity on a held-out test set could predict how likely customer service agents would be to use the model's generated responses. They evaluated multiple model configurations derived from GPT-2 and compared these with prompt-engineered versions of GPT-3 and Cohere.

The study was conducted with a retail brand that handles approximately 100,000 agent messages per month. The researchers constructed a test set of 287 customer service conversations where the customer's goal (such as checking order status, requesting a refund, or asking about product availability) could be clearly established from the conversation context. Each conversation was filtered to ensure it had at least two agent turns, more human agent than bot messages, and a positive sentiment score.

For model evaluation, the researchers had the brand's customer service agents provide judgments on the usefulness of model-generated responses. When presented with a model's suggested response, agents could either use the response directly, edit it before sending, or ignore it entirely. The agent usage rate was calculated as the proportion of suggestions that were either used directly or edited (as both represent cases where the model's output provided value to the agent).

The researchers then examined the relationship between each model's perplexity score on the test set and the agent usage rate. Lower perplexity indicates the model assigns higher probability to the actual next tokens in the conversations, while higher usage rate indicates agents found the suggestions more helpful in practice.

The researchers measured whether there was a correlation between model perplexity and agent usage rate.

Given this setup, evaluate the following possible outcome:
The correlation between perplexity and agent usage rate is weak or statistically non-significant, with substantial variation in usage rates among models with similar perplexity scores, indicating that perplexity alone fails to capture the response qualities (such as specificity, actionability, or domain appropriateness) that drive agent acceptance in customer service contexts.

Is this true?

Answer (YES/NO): NO